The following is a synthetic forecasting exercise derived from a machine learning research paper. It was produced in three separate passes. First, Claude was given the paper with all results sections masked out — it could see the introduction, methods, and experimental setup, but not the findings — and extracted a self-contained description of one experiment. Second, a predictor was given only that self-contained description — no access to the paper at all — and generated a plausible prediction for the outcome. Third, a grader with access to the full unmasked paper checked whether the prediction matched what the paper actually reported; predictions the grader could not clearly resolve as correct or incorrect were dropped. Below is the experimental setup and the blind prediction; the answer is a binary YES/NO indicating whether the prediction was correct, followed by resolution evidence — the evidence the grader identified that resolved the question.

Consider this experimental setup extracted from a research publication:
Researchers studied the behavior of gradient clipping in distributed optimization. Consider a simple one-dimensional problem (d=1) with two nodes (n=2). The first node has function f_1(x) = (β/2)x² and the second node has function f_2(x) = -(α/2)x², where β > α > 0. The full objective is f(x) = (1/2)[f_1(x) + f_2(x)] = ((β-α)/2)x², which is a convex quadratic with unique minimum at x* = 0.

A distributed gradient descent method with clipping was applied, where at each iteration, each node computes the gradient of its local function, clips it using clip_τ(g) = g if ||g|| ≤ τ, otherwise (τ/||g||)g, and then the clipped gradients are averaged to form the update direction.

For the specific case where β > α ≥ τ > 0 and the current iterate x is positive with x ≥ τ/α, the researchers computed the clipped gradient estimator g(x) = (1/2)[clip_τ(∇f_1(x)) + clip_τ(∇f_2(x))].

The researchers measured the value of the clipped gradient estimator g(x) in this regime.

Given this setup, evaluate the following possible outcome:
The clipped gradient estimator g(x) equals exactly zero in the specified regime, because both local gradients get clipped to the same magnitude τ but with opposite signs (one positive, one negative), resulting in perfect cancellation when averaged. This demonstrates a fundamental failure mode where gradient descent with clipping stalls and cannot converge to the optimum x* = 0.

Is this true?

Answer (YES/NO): YES